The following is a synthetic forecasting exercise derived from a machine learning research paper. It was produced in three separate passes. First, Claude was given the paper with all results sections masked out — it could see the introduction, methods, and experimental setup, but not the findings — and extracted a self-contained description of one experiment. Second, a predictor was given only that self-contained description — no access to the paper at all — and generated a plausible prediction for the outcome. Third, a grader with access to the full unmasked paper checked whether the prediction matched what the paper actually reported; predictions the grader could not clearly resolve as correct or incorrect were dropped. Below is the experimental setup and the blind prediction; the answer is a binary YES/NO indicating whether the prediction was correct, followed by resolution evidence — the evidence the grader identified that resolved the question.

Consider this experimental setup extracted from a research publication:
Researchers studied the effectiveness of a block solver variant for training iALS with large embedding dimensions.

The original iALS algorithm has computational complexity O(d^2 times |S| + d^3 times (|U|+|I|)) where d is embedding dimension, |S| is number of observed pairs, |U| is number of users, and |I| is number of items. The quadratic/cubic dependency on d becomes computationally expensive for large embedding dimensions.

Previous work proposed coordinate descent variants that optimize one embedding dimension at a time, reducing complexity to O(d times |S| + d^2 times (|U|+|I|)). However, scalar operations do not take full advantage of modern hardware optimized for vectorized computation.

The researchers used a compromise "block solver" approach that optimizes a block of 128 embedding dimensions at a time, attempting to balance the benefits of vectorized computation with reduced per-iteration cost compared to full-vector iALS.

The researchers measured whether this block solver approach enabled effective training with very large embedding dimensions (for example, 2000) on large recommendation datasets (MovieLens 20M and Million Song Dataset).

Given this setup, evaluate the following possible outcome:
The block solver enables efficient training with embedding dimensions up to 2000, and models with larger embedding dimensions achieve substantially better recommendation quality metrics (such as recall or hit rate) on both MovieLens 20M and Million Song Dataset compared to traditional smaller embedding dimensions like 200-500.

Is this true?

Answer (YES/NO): YES